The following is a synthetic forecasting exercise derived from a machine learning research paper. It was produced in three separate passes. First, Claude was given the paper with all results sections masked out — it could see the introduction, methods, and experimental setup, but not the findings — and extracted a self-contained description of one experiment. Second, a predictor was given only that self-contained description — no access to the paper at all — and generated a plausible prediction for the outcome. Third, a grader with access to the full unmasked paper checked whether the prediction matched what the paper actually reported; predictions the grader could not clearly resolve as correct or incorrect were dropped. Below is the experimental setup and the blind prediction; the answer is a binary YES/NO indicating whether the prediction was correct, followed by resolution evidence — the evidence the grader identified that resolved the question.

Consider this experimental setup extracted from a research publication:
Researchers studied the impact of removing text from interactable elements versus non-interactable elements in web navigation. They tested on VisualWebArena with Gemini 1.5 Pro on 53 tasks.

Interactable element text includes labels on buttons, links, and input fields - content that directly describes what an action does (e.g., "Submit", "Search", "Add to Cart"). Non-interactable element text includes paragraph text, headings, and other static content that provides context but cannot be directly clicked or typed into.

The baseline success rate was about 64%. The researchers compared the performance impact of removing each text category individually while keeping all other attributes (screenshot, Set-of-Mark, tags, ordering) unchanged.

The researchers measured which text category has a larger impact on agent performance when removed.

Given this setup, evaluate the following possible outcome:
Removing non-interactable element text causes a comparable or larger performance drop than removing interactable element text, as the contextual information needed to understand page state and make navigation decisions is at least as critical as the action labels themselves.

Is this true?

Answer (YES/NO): NO